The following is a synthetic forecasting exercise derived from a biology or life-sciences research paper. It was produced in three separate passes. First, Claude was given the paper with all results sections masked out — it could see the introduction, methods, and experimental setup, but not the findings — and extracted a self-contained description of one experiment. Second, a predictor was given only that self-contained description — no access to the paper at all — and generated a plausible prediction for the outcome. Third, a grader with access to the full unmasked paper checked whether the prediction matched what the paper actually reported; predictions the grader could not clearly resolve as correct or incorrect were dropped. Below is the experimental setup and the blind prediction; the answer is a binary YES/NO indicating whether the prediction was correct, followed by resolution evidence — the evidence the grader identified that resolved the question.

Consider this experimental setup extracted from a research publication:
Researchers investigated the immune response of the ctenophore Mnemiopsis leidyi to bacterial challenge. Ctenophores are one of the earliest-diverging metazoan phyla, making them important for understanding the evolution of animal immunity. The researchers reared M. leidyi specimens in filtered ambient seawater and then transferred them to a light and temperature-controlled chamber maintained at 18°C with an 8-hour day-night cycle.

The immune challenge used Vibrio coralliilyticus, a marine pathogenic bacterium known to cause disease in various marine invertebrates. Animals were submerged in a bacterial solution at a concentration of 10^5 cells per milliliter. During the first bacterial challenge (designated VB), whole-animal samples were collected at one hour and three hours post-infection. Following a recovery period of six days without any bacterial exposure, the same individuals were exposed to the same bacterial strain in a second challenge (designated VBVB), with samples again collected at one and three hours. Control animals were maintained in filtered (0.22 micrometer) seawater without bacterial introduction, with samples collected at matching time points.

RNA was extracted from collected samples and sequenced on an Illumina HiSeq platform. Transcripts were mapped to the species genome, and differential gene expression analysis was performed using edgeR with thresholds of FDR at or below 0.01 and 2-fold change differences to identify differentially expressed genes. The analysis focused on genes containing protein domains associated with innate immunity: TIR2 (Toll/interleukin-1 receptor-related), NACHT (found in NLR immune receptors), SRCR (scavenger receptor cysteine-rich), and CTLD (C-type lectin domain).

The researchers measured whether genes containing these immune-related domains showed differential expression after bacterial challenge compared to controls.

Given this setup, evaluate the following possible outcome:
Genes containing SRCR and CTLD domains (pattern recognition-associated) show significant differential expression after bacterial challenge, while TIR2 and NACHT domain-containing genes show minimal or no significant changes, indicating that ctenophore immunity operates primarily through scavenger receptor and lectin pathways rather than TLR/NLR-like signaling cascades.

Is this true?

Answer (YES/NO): NO